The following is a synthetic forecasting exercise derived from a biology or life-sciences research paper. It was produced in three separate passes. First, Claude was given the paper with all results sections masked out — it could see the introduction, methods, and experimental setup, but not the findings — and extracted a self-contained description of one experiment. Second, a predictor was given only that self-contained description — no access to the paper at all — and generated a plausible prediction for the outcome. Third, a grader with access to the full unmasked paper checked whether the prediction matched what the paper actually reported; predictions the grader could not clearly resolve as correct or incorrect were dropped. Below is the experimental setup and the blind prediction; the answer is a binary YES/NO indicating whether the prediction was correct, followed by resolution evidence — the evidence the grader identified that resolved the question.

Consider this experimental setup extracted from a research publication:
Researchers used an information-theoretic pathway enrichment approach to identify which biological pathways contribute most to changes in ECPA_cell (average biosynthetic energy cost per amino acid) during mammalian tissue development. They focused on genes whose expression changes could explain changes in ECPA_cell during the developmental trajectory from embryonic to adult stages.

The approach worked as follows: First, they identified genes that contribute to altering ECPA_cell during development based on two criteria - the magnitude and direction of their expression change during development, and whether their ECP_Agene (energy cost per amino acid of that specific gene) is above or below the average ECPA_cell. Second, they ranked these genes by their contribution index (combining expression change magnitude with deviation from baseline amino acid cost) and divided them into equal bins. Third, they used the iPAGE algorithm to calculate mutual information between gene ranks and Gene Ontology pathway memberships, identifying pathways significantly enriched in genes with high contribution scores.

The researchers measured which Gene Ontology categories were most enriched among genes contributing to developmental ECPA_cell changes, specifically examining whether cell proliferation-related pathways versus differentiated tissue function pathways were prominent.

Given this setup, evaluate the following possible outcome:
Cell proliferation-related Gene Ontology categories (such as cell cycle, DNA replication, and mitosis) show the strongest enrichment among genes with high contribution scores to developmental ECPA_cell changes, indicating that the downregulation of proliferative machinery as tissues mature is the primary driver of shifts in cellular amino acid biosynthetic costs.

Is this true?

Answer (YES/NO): NO